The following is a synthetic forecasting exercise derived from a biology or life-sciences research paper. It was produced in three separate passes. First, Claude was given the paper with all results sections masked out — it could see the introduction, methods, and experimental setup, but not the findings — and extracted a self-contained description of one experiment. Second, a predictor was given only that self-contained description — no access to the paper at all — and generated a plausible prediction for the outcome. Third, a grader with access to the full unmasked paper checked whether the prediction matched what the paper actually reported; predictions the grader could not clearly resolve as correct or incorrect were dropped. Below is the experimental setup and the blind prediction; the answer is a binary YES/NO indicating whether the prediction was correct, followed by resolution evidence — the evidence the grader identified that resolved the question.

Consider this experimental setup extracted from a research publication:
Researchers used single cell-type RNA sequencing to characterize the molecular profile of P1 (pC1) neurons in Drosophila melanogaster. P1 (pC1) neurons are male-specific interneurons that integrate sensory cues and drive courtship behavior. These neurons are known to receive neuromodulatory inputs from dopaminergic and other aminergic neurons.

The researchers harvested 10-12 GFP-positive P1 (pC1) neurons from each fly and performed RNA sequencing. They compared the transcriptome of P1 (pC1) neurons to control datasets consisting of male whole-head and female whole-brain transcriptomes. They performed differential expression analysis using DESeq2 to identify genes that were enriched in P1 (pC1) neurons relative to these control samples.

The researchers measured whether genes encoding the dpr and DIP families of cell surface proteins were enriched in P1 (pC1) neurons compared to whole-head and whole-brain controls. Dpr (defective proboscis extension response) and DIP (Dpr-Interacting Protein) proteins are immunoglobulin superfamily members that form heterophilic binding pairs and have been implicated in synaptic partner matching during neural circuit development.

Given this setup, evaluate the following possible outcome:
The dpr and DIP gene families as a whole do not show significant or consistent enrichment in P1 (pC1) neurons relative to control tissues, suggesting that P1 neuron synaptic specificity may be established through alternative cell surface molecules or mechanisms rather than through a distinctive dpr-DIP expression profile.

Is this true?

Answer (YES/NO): NO